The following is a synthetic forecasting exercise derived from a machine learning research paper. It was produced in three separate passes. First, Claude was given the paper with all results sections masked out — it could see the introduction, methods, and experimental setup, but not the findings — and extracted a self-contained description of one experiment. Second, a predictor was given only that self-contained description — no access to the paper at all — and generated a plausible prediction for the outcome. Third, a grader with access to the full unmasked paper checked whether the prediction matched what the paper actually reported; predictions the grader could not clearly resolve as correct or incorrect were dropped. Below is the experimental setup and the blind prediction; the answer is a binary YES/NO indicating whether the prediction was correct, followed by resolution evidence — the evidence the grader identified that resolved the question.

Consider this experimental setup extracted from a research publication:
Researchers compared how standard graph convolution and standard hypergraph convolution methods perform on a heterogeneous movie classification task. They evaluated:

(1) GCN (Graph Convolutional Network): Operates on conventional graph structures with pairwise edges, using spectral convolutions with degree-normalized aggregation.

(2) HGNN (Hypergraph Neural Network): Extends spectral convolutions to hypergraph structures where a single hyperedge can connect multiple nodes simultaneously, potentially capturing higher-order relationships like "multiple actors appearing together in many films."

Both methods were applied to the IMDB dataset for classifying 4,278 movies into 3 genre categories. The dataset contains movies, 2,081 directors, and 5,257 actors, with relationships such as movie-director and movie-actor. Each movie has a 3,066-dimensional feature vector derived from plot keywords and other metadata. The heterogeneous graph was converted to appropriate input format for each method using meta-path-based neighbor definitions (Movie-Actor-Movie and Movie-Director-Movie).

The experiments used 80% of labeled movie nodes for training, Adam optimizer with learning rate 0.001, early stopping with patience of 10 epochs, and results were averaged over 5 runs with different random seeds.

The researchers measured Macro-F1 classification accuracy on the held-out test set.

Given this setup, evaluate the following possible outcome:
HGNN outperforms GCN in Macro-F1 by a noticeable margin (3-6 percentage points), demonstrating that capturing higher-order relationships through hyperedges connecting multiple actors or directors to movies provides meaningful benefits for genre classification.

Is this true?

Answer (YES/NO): NO